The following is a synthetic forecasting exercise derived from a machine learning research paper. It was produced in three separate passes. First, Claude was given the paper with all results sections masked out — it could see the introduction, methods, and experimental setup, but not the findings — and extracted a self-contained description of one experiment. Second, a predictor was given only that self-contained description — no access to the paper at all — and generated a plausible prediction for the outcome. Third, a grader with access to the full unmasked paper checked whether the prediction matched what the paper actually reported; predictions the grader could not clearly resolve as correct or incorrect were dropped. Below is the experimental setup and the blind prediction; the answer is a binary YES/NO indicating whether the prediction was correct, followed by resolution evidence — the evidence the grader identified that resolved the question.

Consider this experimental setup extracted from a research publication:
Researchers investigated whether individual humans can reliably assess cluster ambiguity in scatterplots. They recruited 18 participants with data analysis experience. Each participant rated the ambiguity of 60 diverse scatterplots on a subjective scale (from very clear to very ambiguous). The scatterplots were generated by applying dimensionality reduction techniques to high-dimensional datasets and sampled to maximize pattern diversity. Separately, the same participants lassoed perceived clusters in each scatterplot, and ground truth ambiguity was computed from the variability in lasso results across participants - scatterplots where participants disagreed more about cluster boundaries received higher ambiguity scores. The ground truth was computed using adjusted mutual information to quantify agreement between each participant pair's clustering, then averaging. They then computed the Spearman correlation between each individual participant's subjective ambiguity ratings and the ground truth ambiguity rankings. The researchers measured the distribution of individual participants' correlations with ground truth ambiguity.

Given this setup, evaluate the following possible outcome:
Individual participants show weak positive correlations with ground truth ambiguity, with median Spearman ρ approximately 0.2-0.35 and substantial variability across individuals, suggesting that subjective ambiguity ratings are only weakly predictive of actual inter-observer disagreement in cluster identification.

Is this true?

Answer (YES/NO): NO